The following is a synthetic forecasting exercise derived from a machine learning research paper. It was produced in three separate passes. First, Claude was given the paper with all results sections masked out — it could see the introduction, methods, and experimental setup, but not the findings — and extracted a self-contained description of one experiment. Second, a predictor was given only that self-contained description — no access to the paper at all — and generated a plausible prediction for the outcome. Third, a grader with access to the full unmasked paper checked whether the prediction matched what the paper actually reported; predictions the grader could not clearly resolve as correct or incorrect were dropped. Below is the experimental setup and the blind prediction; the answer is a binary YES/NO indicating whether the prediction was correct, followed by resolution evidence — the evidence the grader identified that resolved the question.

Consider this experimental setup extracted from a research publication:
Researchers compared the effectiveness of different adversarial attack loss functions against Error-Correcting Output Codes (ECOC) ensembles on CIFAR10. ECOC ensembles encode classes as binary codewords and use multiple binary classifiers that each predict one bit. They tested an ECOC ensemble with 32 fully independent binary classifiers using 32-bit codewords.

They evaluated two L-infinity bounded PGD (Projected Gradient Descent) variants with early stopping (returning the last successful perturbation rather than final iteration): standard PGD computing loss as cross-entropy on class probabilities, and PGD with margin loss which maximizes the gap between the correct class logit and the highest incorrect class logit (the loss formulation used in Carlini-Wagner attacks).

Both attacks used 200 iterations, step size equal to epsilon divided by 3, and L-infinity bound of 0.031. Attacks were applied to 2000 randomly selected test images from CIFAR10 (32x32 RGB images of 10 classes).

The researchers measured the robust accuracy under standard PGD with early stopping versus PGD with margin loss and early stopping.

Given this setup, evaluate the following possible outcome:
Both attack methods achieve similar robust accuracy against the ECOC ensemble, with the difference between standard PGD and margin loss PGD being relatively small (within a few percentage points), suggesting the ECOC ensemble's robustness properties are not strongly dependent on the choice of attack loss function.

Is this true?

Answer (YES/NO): NO